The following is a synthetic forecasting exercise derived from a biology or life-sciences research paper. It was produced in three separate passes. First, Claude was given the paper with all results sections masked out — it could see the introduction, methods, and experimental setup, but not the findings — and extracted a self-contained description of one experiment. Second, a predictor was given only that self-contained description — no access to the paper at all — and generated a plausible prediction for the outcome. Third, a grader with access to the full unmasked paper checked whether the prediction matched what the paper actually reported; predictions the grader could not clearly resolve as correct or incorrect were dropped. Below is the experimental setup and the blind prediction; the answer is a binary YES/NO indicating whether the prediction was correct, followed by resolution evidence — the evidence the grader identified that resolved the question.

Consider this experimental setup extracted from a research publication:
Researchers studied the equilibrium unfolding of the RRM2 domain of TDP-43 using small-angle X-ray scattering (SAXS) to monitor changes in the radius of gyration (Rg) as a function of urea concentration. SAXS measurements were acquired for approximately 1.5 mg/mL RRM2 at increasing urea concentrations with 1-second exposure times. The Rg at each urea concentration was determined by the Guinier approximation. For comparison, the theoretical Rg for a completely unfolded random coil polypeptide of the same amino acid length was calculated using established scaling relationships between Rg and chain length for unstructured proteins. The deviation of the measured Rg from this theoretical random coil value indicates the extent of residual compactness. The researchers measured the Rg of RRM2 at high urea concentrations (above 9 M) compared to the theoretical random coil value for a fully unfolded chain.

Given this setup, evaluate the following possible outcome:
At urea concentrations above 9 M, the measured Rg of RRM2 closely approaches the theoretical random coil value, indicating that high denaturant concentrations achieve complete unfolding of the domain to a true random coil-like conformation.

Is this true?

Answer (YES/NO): NO